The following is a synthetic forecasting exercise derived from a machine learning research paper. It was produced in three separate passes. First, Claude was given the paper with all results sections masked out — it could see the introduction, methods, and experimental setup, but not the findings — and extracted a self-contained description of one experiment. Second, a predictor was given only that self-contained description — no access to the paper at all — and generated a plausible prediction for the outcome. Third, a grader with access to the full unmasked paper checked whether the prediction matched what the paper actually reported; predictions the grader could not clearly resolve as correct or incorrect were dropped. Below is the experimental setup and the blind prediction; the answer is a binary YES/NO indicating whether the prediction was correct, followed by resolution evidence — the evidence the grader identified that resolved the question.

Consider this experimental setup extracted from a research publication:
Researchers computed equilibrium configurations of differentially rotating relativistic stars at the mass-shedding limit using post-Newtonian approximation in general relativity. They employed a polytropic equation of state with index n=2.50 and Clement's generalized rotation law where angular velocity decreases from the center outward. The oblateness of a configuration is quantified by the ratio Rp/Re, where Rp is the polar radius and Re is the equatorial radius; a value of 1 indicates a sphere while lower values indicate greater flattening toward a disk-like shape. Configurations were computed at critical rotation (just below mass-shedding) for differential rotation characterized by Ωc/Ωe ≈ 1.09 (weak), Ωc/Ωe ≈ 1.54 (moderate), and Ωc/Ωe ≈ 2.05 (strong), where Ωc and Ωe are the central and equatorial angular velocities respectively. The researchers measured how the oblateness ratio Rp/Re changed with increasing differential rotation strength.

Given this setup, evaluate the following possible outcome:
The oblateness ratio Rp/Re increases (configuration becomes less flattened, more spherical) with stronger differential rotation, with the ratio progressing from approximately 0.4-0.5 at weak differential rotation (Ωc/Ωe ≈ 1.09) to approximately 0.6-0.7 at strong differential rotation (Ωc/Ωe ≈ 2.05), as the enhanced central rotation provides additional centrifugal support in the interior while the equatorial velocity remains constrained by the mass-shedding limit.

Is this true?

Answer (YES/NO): NO